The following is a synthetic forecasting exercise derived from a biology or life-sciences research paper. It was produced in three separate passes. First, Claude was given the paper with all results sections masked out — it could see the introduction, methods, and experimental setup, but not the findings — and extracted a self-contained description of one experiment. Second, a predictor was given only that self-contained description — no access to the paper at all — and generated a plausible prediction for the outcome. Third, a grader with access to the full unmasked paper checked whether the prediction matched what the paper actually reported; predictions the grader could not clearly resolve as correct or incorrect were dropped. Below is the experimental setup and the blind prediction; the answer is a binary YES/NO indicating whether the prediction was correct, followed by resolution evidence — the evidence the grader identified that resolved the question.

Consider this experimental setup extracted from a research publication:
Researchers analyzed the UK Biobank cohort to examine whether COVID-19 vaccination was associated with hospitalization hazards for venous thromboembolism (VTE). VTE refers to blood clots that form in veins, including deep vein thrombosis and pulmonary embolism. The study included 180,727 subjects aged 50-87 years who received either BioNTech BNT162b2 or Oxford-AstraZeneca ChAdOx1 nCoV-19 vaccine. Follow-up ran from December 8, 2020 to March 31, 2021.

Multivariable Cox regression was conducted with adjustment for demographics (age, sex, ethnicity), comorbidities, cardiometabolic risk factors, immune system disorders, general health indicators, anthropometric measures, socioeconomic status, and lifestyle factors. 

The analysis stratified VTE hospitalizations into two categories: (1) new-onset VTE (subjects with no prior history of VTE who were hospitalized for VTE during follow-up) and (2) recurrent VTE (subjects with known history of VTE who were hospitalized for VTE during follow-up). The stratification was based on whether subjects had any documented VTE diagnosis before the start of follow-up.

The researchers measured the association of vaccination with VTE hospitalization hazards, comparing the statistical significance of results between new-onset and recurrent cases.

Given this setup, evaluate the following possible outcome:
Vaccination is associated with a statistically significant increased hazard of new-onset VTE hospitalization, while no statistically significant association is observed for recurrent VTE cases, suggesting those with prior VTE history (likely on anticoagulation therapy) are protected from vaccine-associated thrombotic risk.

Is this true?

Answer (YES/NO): NO